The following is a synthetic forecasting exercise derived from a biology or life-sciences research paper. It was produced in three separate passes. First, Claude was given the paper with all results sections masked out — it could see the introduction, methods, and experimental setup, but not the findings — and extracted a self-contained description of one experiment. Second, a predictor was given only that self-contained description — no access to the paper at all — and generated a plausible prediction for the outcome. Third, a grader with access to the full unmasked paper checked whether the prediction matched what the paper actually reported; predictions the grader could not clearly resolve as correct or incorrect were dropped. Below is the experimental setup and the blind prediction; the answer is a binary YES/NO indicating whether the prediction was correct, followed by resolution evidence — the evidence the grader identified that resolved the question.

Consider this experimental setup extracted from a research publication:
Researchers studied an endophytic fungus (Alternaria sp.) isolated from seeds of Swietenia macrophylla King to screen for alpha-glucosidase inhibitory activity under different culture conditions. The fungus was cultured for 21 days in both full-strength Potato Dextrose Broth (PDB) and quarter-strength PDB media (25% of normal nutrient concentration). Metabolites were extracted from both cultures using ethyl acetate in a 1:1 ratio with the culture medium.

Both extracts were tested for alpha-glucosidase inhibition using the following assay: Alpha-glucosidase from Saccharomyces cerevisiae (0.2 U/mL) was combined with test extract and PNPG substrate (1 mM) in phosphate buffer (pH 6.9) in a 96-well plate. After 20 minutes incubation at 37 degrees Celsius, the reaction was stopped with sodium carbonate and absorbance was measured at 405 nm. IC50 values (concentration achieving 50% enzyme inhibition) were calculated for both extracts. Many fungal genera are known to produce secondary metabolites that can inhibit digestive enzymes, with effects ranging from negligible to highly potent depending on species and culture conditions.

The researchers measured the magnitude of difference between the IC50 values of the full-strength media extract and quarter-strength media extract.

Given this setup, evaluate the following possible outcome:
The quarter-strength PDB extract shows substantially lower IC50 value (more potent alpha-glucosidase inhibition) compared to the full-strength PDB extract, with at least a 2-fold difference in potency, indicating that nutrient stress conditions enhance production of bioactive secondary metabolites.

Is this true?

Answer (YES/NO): YES